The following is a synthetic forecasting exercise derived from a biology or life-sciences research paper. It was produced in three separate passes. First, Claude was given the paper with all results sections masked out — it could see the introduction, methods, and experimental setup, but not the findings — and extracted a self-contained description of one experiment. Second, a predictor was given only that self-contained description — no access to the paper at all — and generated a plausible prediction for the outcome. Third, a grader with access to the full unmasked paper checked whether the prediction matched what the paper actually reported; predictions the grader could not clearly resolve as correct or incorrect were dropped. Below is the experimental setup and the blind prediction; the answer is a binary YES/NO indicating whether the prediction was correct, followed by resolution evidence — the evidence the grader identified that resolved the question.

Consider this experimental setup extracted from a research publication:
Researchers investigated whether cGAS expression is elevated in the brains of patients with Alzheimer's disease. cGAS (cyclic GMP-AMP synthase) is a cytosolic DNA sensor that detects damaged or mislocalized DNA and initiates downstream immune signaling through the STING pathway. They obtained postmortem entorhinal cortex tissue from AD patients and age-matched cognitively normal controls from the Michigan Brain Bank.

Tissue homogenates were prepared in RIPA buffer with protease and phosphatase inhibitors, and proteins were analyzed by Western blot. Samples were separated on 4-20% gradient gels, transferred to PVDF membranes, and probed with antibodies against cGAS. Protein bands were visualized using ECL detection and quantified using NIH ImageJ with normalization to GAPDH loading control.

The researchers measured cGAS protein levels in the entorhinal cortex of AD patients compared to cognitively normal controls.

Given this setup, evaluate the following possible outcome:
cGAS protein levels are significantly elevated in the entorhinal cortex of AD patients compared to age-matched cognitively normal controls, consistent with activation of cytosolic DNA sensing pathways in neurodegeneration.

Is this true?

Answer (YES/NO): YES